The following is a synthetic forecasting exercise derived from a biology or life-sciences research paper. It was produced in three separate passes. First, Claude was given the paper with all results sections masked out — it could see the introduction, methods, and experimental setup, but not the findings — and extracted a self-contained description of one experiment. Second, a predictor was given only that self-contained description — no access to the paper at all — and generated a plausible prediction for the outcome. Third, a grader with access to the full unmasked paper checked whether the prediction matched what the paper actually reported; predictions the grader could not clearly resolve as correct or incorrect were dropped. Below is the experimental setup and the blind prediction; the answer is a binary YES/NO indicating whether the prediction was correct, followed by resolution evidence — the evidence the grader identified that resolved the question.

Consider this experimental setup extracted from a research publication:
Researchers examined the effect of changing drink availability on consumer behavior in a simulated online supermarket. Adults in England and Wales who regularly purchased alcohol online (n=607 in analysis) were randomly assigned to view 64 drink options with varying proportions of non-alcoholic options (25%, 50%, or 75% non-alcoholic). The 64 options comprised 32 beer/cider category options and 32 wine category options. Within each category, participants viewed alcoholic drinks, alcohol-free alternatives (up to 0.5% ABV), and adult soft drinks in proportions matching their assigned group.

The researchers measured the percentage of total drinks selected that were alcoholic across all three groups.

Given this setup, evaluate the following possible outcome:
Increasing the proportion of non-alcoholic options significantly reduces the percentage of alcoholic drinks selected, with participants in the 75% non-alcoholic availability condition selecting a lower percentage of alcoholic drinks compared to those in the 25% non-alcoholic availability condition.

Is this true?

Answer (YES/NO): YES